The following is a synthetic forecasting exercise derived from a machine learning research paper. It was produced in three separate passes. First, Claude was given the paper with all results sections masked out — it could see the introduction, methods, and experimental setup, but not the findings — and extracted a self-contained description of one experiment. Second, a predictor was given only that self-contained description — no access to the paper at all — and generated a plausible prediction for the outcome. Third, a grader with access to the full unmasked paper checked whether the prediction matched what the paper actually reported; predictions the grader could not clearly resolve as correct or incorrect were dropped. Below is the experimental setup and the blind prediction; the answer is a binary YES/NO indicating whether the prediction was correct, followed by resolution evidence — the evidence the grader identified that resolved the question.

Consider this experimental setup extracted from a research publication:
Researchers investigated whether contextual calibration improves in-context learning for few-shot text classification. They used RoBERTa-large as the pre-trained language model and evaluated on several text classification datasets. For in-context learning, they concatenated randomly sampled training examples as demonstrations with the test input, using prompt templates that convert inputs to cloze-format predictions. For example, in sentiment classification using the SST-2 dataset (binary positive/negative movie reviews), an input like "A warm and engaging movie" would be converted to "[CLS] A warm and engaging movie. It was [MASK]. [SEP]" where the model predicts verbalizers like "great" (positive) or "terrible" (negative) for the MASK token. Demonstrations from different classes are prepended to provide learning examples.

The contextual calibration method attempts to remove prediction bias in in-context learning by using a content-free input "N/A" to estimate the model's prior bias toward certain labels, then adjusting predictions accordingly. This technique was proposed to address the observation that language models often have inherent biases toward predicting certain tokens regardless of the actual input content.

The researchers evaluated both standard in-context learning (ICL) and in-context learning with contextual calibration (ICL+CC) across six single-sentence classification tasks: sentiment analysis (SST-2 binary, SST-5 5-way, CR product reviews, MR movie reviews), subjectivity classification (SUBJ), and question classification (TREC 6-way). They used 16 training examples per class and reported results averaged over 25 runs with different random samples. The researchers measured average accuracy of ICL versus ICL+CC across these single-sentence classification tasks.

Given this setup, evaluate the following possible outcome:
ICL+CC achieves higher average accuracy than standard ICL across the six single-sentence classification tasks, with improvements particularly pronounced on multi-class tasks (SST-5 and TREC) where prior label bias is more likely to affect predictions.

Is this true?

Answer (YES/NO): NO